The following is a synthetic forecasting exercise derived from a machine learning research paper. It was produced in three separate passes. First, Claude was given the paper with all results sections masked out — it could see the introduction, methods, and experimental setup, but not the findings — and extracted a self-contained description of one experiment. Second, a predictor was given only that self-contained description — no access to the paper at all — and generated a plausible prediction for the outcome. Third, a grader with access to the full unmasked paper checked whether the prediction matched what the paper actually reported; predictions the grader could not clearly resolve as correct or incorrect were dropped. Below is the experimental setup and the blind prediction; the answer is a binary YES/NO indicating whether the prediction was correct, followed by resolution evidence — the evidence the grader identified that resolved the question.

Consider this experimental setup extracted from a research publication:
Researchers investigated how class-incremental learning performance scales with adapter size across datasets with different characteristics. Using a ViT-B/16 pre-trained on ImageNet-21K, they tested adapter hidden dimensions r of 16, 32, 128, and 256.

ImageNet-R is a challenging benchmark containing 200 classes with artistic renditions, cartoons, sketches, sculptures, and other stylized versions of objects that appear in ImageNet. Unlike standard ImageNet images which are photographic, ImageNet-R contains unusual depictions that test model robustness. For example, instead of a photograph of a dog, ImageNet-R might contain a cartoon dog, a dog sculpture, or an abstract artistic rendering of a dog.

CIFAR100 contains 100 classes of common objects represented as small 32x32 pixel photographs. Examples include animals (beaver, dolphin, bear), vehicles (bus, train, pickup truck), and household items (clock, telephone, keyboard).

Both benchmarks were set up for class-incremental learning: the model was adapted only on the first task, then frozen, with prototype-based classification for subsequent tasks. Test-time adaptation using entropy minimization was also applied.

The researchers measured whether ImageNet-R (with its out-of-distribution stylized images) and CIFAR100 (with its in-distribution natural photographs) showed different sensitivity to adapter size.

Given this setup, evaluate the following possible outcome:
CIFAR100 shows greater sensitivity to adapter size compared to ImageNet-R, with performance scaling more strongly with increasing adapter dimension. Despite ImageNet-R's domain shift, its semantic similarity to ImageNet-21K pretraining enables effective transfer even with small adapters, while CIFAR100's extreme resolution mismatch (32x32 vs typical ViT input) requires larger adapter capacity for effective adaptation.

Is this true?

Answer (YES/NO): NO